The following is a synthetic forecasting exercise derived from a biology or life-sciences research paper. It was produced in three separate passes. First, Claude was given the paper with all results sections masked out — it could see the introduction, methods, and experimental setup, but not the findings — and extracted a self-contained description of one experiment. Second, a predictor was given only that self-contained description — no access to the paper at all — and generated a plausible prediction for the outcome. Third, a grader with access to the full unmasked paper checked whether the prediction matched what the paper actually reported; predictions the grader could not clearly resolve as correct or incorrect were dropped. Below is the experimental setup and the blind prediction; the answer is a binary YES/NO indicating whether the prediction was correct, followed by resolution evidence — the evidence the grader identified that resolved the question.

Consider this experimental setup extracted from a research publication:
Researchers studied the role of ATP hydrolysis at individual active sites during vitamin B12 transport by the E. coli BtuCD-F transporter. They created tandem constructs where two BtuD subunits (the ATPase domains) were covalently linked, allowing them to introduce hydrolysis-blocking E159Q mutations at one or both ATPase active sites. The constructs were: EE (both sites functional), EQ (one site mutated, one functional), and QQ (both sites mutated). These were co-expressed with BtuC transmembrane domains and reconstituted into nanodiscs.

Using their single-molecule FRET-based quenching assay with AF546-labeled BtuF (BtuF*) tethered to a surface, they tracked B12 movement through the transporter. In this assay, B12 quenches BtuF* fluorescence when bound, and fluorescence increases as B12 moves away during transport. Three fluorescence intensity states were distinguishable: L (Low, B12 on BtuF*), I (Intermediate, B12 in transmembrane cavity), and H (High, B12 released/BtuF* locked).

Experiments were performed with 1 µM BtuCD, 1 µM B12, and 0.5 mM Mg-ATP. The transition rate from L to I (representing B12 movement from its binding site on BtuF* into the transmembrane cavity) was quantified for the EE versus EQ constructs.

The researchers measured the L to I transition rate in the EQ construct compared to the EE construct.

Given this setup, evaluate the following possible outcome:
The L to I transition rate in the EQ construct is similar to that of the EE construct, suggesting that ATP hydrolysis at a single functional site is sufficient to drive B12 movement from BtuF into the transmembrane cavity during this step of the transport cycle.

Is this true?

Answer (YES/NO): NO